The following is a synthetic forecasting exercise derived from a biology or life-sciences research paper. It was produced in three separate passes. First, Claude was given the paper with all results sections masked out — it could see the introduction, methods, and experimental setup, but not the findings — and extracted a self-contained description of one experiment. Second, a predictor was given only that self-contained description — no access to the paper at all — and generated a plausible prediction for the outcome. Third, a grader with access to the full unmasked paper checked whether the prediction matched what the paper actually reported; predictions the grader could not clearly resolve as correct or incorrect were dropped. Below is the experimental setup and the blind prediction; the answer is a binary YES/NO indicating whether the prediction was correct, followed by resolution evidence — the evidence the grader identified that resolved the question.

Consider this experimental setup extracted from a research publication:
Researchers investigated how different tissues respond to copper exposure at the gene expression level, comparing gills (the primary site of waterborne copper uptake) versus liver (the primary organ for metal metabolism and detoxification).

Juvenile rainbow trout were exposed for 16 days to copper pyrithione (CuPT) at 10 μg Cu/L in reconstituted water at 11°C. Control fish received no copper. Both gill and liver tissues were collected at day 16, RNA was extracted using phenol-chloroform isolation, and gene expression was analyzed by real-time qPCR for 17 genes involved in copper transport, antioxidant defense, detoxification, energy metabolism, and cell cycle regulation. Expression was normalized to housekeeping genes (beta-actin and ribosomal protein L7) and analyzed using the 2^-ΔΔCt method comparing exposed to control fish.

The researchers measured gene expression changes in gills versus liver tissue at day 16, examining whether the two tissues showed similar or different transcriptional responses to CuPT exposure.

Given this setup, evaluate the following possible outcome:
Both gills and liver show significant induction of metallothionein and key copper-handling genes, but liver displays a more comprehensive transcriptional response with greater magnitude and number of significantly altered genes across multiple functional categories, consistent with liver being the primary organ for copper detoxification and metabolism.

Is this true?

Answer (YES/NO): NO